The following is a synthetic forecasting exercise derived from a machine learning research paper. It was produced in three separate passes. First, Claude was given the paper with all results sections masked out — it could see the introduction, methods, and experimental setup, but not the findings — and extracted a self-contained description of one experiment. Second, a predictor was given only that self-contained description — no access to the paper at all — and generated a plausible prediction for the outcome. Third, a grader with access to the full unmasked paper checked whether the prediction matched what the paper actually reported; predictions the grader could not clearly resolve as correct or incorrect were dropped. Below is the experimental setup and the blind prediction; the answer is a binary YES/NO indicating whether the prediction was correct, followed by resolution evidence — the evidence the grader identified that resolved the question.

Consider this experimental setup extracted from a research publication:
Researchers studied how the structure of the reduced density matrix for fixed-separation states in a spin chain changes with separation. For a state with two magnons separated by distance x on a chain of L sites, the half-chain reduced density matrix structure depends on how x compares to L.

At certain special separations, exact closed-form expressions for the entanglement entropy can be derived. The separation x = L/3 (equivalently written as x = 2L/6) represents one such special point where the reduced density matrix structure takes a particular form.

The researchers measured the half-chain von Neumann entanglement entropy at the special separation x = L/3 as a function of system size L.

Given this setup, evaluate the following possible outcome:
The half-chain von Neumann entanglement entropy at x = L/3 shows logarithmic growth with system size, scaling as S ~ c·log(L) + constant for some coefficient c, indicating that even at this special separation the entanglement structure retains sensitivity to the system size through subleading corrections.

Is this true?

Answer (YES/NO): YES